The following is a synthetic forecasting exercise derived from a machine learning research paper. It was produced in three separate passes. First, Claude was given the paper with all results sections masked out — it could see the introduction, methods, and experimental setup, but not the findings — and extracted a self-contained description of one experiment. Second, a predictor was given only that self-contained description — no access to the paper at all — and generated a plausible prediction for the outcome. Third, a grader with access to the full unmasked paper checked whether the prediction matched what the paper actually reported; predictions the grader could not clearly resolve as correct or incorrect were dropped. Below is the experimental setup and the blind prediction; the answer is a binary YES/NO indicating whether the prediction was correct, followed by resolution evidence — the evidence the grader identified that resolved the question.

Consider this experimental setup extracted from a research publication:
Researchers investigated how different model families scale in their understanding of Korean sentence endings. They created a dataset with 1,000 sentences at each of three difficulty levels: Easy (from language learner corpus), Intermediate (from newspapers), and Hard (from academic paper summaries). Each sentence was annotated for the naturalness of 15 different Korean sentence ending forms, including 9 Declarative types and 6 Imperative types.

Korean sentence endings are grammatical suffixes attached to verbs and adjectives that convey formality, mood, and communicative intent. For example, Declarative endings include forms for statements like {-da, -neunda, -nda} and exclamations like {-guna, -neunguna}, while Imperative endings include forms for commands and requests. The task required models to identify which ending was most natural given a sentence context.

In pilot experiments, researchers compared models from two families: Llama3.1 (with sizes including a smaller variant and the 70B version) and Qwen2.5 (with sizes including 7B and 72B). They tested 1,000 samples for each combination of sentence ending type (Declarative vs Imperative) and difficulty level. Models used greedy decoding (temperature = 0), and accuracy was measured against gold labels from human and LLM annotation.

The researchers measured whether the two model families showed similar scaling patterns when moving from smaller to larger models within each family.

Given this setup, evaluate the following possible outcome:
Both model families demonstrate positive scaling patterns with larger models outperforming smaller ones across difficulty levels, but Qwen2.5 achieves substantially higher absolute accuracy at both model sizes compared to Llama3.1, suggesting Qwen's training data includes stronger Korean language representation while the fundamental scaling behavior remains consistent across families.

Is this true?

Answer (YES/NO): NO